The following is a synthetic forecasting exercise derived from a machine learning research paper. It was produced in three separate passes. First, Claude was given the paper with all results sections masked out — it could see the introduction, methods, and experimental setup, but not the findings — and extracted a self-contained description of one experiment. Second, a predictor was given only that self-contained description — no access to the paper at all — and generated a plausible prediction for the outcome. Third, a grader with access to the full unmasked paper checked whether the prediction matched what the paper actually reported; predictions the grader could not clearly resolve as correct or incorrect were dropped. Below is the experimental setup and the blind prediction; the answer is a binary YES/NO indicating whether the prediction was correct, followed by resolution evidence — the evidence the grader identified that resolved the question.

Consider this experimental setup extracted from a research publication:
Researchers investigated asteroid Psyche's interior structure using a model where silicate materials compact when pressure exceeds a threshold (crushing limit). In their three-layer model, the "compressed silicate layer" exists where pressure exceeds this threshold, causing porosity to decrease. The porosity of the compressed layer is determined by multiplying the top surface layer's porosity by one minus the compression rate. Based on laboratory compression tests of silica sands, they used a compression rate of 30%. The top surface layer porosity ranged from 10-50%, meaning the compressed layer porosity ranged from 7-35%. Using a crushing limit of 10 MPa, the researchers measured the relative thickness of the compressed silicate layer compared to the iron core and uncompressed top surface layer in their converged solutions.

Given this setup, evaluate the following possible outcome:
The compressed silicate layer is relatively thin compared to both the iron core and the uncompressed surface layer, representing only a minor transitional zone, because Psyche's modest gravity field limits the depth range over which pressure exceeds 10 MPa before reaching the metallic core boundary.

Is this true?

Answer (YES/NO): YES